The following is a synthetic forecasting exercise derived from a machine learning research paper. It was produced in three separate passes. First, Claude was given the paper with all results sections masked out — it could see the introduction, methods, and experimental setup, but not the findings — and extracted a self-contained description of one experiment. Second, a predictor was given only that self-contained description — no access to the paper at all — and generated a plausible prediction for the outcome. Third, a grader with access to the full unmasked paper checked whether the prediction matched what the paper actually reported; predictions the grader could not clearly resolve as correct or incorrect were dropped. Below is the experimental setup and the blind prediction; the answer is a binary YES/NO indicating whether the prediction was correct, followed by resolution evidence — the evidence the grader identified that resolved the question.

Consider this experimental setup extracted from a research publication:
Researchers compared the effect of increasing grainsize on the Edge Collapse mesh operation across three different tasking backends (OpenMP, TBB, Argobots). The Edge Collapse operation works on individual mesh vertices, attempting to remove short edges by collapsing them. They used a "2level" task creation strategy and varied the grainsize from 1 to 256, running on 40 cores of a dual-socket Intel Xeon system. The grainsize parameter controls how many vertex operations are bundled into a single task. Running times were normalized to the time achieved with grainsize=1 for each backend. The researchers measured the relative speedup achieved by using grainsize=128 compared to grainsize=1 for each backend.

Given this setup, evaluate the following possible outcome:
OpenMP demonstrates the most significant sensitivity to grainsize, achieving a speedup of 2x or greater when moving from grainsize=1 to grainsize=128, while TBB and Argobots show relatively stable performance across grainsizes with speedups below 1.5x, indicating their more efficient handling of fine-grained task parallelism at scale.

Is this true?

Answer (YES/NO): NO